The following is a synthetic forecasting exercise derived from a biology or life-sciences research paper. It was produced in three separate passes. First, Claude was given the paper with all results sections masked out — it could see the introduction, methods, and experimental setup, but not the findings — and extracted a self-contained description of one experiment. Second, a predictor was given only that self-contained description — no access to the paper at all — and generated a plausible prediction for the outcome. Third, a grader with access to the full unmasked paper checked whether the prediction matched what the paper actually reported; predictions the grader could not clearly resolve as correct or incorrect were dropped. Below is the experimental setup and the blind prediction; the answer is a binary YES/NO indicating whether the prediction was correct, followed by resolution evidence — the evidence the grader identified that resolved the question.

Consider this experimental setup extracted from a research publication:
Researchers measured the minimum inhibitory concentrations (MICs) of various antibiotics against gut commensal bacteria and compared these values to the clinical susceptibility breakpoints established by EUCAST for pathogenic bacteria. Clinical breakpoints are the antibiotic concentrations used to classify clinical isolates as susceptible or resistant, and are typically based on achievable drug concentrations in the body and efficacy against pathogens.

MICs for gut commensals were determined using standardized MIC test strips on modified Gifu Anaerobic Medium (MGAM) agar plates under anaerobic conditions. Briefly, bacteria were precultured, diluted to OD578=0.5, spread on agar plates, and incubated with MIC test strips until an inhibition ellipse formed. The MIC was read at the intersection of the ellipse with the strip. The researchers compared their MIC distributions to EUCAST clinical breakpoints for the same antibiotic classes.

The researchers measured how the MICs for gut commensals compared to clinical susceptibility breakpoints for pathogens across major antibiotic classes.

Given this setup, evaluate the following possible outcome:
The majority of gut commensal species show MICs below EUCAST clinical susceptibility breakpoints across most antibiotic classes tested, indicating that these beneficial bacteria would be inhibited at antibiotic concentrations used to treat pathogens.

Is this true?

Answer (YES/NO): NO